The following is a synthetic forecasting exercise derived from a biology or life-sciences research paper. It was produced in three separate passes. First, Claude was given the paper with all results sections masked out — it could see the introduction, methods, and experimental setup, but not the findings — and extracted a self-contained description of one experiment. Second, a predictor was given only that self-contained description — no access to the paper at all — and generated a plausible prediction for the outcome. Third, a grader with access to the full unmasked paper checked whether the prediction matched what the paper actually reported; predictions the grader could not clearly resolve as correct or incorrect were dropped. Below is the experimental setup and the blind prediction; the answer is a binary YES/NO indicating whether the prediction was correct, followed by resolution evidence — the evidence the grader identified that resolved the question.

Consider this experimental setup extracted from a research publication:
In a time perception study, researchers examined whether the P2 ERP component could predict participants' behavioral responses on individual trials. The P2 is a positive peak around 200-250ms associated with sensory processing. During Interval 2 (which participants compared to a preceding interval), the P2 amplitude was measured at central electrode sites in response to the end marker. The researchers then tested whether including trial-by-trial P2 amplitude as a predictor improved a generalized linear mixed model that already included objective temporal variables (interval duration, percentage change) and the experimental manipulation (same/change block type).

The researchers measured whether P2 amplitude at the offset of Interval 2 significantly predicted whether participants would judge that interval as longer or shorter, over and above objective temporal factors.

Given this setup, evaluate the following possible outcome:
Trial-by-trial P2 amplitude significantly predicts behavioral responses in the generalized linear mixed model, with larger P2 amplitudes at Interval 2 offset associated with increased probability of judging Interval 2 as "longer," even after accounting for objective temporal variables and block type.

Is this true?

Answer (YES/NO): YES